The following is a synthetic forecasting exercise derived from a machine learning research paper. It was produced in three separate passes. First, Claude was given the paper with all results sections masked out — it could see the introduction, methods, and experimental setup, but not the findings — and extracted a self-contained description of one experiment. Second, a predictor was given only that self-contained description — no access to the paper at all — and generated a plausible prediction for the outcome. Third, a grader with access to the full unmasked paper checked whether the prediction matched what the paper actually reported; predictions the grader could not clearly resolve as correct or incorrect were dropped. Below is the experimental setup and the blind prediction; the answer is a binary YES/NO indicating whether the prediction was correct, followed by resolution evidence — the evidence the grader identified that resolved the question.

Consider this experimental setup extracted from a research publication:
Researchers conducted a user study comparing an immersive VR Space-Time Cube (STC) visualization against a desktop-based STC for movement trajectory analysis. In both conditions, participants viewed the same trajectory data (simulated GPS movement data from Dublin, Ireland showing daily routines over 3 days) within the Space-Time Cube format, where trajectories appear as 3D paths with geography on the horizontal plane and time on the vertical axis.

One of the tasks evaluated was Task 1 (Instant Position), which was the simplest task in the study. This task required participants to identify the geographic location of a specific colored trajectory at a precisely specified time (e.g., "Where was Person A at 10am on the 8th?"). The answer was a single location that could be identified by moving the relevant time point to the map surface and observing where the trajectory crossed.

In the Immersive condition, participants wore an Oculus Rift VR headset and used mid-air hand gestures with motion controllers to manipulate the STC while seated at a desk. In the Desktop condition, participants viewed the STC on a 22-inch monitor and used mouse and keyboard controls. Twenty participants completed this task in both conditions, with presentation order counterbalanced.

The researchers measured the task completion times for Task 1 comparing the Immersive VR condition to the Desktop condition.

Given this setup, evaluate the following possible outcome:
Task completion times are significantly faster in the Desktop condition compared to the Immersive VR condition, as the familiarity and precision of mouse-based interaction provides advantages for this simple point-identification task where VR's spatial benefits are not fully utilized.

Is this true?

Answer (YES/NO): NO